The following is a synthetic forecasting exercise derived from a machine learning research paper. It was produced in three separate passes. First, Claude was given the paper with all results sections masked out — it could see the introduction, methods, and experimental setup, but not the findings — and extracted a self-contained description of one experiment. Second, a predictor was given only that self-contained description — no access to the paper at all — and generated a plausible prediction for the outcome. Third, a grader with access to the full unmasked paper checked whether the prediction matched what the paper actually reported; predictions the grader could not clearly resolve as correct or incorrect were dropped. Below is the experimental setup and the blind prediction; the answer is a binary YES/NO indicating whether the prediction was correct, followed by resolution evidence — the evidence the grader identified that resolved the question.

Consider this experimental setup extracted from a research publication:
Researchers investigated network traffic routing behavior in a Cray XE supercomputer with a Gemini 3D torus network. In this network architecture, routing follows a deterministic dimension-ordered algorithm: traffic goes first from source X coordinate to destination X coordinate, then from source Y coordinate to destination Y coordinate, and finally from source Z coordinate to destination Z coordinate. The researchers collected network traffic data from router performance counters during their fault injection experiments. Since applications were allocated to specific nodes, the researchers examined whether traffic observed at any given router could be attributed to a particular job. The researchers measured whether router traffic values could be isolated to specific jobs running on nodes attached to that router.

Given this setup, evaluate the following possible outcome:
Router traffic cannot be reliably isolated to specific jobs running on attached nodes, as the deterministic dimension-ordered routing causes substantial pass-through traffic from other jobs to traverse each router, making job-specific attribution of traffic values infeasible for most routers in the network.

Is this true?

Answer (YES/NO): YES